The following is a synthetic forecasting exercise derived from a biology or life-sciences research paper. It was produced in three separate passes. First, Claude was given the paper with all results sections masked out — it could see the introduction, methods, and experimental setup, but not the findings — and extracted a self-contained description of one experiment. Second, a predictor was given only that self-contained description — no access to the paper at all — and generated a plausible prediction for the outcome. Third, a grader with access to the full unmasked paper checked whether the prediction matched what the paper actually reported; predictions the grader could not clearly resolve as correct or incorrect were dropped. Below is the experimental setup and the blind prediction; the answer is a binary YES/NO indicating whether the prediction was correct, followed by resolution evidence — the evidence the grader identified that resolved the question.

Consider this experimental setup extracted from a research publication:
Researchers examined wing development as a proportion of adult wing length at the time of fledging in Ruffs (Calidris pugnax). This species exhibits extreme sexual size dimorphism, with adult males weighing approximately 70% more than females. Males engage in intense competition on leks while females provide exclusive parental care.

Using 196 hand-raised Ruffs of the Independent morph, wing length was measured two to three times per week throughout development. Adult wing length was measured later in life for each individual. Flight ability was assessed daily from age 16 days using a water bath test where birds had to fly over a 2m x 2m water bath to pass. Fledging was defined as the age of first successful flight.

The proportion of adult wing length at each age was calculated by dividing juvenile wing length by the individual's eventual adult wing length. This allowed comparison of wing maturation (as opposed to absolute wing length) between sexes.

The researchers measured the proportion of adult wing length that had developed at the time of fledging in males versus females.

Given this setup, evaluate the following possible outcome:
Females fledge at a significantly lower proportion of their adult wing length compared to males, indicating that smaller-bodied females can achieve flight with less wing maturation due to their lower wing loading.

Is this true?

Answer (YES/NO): NO